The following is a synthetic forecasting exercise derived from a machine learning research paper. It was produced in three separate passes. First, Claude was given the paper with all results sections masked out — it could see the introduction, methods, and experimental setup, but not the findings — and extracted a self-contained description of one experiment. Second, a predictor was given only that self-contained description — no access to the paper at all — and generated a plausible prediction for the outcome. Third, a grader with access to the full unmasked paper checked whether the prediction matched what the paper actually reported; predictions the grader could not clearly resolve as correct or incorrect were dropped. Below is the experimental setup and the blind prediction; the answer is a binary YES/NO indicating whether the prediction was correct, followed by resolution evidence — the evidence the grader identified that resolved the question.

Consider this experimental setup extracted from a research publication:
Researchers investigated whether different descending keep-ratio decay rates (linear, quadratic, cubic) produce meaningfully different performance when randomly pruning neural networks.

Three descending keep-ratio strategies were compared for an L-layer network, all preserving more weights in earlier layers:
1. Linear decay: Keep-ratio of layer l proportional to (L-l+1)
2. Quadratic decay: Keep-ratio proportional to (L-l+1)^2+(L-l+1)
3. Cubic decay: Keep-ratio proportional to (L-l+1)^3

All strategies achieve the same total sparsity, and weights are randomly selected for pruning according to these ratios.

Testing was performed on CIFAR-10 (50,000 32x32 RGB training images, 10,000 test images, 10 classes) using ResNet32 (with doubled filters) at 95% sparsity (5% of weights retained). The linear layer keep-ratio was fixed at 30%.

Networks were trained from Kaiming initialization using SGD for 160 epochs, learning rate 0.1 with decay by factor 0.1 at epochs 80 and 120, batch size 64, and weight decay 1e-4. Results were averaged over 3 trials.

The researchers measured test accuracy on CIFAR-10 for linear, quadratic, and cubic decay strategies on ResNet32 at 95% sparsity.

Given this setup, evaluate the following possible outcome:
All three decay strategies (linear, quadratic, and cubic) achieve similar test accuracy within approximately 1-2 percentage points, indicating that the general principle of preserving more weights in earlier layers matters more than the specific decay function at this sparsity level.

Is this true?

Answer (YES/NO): YES